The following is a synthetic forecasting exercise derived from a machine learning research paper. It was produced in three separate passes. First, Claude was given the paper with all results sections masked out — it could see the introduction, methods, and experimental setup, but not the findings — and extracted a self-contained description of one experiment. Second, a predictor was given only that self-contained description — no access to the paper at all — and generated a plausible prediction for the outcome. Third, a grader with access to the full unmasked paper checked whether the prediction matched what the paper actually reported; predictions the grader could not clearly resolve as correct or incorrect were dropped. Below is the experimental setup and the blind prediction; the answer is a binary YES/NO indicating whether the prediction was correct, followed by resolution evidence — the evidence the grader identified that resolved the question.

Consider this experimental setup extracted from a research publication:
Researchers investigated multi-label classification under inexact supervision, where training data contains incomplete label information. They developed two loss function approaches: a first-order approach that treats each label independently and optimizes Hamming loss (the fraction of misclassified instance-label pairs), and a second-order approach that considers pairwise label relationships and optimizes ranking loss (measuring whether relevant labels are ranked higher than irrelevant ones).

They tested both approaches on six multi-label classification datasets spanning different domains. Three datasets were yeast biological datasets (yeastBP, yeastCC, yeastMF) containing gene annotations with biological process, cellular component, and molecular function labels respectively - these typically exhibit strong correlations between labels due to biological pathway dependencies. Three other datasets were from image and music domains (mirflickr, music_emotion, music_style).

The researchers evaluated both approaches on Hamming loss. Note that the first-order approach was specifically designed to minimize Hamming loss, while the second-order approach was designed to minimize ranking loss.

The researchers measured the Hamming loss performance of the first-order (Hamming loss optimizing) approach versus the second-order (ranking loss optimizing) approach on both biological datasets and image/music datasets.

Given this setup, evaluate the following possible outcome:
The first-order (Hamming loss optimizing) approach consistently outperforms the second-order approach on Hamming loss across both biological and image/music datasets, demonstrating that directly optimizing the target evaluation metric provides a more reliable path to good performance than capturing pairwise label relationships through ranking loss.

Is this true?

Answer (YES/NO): NO